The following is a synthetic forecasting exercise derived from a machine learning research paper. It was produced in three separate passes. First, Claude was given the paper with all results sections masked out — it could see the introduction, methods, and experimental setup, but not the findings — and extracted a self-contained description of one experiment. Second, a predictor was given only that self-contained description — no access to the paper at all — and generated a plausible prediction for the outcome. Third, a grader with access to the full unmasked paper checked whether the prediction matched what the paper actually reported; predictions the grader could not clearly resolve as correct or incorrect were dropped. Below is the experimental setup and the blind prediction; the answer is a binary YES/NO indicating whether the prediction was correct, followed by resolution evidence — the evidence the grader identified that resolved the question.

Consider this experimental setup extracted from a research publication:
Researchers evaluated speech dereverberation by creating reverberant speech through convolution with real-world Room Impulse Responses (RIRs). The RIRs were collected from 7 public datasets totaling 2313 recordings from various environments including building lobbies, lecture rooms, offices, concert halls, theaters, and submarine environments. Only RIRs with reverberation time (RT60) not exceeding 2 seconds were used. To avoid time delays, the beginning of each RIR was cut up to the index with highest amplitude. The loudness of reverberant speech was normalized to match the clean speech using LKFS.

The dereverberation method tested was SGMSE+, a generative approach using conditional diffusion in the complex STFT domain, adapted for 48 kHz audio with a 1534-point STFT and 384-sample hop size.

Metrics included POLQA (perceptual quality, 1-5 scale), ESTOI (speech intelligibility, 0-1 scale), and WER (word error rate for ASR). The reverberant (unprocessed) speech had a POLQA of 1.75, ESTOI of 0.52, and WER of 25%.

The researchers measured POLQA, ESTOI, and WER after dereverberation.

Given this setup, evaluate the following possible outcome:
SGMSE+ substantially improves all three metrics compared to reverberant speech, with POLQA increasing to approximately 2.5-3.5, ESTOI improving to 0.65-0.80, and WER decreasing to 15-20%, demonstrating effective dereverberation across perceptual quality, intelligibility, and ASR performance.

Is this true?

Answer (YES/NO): NO